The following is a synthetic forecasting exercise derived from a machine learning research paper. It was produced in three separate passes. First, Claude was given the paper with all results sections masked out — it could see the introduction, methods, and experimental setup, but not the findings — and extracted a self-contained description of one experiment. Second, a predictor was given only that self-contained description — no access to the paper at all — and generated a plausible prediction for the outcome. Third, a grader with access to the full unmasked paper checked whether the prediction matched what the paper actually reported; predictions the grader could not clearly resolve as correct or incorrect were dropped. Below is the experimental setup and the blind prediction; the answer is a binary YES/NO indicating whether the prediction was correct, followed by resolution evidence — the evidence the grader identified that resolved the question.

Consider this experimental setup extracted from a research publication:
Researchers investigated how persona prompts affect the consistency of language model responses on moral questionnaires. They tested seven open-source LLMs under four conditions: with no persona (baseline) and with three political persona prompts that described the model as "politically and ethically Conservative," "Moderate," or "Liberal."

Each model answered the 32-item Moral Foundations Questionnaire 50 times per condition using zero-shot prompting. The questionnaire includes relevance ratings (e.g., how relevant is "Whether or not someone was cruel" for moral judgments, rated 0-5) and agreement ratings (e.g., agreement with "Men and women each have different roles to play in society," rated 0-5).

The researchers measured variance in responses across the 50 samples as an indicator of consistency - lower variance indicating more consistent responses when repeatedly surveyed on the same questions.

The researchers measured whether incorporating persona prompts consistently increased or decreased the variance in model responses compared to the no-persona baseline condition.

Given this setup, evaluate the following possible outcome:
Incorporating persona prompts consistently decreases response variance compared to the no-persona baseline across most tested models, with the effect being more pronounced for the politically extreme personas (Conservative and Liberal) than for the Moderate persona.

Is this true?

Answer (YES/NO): NO